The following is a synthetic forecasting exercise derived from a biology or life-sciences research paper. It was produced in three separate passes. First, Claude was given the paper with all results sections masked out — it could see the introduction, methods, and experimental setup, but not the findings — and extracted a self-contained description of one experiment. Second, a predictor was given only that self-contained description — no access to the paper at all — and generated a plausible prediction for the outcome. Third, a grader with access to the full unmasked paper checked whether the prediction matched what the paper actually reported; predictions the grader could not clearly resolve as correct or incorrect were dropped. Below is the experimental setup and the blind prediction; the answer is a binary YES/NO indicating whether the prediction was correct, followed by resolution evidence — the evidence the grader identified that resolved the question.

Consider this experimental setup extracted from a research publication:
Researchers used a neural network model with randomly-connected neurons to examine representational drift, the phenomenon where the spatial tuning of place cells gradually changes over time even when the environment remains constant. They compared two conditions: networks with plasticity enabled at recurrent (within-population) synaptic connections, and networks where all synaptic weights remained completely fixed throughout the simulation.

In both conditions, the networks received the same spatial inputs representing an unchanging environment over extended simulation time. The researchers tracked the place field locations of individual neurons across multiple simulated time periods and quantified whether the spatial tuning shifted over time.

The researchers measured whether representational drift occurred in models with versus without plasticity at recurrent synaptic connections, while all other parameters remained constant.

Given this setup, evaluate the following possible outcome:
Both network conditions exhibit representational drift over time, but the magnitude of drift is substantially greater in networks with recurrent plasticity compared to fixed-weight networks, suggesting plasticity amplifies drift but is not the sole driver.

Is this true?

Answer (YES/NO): NO